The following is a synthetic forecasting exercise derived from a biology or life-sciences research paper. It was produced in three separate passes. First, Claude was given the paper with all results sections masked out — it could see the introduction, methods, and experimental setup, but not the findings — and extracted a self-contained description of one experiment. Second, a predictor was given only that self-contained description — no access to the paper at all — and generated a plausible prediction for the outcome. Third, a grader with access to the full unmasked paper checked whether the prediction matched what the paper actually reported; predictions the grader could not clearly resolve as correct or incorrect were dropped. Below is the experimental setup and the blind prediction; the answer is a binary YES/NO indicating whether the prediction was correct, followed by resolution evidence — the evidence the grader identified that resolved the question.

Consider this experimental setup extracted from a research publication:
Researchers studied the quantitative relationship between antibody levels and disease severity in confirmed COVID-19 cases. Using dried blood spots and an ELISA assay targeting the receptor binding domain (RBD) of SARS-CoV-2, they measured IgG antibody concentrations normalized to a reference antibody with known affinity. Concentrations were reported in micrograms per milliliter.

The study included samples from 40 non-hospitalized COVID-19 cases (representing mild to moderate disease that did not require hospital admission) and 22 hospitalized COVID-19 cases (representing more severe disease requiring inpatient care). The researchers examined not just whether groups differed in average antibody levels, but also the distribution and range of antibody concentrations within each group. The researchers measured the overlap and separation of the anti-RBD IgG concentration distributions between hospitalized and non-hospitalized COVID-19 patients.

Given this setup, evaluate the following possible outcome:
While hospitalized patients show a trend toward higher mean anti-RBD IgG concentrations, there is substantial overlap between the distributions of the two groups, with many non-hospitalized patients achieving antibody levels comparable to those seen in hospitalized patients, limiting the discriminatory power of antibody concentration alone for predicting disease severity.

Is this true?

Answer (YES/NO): NO